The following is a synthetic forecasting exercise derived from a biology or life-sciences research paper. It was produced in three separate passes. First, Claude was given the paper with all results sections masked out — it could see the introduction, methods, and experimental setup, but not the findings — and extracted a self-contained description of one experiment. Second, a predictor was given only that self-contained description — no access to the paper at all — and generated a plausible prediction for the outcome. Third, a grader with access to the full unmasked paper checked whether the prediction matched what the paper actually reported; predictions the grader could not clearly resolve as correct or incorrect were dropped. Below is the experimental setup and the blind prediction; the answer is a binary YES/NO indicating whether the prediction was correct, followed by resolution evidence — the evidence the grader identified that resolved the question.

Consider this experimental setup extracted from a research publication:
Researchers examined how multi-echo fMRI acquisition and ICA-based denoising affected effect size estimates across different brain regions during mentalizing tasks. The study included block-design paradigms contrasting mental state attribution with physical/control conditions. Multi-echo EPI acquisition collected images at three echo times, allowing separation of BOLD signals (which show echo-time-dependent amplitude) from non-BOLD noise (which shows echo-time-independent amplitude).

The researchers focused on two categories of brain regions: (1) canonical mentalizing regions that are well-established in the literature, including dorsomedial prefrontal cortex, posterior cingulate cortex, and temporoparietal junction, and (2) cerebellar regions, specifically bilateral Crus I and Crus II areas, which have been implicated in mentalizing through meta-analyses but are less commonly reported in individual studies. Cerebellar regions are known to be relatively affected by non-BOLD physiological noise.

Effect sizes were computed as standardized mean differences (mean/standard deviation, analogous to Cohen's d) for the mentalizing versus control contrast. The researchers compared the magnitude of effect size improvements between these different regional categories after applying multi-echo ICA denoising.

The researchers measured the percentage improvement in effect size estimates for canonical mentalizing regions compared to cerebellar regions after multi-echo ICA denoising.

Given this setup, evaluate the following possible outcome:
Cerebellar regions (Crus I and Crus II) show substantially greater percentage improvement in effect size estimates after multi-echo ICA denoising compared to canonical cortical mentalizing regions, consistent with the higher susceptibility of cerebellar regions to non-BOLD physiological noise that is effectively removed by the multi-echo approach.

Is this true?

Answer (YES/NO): YES